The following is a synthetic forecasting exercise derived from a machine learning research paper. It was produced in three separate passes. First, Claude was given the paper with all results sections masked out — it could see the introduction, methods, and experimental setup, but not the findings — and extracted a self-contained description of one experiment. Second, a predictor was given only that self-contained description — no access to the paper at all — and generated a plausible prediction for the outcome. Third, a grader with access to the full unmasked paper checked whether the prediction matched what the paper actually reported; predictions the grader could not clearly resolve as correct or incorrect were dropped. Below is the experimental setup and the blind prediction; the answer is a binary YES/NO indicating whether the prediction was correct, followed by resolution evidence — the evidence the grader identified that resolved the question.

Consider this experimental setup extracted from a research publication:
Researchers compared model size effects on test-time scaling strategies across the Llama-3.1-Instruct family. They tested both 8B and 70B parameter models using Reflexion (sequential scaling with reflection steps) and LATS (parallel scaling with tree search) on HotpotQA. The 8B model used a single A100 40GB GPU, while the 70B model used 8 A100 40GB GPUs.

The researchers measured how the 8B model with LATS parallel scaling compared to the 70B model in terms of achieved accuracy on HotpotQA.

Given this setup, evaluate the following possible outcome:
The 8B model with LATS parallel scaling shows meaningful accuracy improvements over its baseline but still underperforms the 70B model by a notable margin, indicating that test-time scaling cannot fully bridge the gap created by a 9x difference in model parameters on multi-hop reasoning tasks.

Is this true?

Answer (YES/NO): NO